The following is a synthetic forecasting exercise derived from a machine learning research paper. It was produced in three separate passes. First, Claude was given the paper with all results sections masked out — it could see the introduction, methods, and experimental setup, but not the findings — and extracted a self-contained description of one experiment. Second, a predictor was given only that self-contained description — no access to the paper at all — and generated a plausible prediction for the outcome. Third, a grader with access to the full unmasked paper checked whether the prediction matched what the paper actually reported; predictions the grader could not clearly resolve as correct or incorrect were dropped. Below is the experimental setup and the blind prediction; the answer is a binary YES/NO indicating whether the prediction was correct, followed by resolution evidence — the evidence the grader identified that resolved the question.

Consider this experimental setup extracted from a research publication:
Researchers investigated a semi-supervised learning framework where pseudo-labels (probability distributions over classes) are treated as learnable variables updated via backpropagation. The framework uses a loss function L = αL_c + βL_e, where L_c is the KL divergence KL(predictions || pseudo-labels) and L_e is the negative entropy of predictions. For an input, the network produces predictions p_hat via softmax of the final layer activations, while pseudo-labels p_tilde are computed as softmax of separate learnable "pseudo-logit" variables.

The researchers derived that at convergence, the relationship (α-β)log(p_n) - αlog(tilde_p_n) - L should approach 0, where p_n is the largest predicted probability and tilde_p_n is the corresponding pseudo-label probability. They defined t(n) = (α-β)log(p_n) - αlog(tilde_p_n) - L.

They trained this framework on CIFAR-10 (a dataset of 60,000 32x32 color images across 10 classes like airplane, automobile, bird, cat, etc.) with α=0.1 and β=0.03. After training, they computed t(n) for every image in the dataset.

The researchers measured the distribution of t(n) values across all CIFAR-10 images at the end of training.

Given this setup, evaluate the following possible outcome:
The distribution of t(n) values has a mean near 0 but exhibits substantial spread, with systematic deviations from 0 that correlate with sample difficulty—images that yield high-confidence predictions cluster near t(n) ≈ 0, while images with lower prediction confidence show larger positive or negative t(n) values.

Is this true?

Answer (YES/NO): NO